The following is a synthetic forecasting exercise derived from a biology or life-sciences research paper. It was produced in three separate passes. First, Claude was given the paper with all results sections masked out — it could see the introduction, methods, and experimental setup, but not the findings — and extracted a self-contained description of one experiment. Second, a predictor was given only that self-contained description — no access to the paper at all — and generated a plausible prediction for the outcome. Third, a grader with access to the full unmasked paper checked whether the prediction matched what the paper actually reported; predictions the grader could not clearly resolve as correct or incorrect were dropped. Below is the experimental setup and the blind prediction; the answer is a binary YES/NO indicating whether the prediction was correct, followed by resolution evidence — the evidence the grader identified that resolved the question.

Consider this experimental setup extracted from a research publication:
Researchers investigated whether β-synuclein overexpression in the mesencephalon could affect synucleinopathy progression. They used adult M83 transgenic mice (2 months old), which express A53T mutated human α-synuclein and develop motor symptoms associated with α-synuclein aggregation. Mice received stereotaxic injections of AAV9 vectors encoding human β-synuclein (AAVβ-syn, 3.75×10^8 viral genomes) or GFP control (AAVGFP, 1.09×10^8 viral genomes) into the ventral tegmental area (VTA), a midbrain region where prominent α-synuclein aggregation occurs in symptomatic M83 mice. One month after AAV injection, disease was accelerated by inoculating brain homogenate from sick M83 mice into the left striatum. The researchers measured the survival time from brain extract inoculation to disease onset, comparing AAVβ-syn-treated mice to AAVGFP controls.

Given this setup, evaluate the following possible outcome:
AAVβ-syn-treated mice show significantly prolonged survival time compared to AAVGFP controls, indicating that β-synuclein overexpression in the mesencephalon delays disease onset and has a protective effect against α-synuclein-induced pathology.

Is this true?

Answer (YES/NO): NO